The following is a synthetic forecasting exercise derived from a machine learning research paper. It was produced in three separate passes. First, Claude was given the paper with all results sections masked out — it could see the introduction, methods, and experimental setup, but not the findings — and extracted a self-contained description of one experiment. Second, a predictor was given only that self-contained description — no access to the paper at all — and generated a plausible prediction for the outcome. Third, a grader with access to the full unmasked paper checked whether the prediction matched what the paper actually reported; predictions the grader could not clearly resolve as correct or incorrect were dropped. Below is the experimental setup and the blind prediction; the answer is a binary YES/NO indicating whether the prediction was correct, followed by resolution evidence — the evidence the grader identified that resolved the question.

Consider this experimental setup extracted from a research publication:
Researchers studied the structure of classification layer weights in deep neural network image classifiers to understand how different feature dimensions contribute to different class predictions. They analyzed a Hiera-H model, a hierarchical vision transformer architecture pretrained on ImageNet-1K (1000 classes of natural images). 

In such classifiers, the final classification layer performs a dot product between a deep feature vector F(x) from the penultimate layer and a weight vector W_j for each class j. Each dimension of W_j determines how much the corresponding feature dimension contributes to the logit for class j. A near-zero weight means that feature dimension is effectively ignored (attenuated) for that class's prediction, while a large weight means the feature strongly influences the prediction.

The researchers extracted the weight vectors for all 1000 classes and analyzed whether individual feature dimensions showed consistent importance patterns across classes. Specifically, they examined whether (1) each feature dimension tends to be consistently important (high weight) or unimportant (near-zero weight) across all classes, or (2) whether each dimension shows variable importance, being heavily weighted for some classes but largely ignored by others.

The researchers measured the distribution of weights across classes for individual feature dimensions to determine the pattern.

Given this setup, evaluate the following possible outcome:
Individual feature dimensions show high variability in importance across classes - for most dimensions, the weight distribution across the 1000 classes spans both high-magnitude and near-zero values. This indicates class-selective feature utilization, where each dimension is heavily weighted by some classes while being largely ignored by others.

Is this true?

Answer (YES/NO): YES